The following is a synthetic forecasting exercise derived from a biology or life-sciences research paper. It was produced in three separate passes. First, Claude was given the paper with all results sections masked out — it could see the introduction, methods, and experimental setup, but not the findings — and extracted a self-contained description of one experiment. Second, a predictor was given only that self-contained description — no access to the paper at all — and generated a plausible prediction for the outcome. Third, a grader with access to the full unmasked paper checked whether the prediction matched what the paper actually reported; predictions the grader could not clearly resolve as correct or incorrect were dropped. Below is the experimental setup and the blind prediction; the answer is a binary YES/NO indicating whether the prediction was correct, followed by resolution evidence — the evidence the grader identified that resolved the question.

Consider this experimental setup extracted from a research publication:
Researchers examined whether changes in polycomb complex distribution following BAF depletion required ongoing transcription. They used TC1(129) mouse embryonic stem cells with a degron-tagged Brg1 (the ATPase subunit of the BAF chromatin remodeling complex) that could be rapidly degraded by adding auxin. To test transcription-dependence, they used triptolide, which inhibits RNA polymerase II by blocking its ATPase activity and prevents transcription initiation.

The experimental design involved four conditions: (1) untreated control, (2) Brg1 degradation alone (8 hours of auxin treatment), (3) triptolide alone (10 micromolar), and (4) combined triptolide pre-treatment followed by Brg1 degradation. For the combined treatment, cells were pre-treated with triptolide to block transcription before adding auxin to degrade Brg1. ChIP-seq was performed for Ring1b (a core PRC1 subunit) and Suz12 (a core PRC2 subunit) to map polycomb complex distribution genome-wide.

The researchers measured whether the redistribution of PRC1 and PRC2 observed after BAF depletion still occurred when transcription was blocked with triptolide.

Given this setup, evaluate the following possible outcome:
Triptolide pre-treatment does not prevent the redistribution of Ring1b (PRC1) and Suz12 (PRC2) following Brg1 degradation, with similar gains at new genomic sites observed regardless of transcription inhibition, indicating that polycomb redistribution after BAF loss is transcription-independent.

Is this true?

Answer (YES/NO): YES